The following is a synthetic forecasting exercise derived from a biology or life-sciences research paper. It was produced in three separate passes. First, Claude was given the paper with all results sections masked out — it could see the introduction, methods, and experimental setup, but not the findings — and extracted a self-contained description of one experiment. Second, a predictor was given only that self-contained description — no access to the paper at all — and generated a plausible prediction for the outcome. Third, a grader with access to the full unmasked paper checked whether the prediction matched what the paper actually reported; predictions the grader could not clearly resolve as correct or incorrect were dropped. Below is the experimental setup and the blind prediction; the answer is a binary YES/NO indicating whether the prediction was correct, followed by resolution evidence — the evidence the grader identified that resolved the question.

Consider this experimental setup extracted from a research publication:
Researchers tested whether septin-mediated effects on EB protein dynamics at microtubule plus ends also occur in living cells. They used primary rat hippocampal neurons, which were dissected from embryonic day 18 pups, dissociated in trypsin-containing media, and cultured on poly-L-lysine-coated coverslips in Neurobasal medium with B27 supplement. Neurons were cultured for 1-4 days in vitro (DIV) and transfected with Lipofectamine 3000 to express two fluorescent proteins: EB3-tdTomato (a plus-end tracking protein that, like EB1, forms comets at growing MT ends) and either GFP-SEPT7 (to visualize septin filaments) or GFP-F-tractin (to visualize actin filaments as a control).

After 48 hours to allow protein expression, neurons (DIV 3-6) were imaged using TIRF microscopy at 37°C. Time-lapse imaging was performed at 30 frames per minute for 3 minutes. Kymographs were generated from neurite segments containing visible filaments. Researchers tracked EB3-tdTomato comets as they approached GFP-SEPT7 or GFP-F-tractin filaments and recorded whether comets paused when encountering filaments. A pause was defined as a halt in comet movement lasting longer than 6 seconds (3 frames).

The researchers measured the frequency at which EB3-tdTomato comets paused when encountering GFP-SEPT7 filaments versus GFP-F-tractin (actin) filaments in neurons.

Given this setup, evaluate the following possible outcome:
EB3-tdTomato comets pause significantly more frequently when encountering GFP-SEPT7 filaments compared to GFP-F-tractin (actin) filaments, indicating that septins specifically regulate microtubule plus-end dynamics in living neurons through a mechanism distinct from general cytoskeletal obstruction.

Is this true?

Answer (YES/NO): YES